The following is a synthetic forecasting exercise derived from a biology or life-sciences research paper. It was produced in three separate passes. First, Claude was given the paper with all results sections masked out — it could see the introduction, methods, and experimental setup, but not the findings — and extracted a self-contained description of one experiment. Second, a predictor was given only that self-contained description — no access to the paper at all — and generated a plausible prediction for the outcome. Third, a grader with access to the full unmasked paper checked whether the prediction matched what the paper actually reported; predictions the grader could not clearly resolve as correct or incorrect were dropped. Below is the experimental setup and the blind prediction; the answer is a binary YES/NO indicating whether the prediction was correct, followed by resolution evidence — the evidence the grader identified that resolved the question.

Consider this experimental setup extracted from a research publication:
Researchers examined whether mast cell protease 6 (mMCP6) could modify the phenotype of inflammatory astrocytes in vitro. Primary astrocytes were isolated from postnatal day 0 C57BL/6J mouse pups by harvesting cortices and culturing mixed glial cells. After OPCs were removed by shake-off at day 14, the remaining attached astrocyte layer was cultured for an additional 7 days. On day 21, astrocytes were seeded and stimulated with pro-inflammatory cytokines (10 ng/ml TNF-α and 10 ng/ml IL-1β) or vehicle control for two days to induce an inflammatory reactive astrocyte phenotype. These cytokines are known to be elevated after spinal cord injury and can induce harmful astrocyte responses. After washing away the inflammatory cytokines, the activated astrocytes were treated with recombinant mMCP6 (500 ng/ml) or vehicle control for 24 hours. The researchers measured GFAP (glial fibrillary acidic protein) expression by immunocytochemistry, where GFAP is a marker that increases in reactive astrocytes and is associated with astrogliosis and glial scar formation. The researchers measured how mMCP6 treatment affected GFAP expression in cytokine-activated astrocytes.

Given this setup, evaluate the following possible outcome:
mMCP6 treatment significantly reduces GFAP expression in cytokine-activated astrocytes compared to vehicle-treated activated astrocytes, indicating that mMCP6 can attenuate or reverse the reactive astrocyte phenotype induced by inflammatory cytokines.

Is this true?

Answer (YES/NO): YES